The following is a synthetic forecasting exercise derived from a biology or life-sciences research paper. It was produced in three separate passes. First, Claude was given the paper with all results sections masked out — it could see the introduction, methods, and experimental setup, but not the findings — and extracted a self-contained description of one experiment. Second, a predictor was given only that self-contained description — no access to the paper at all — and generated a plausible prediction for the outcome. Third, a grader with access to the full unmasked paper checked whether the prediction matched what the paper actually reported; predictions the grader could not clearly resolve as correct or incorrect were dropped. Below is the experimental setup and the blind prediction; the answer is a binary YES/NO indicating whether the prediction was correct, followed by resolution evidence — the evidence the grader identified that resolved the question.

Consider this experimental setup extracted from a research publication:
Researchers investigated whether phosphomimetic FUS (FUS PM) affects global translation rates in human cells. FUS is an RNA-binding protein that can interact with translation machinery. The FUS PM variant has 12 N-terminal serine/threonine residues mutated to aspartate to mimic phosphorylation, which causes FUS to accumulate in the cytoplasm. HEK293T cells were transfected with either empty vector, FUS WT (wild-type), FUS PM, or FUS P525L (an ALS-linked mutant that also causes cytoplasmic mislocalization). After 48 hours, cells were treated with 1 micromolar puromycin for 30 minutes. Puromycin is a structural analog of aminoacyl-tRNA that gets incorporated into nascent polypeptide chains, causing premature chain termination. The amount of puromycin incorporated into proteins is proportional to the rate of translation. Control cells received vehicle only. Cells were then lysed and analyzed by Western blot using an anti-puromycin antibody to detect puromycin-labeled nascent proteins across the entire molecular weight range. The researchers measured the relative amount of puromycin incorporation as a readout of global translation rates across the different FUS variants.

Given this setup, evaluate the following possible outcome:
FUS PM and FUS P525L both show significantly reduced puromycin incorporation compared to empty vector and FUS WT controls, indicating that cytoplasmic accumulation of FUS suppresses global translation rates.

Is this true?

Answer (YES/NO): NO